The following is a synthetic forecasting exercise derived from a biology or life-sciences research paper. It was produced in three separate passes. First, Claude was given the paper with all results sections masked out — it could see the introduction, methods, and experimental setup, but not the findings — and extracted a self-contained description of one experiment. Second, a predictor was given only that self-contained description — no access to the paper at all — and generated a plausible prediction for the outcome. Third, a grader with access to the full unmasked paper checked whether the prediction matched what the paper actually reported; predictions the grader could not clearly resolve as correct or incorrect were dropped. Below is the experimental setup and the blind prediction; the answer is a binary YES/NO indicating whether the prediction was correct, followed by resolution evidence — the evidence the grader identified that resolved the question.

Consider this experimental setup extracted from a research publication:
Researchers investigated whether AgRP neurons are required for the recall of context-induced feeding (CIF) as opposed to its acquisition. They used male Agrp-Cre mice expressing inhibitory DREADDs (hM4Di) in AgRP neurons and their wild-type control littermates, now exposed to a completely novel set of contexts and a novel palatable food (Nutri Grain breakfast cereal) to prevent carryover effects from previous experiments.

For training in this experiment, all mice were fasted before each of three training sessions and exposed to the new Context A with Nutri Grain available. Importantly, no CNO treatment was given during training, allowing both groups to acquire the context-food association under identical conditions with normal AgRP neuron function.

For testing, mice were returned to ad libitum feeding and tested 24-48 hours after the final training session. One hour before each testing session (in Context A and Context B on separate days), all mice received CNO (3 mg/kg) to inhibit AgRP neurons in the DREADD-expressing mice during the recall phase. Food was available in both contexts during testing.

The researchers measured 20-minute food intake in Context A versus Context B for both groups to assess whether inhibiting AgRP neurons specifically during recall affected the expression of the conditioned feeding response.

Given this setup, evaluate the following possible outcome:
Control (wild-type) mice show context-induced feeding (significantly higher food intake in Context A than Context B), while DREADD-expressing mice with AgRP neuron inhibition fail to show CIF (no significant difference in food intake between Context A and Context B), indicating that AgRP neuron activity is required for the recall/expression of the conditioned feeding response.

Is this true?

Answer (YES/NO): NO